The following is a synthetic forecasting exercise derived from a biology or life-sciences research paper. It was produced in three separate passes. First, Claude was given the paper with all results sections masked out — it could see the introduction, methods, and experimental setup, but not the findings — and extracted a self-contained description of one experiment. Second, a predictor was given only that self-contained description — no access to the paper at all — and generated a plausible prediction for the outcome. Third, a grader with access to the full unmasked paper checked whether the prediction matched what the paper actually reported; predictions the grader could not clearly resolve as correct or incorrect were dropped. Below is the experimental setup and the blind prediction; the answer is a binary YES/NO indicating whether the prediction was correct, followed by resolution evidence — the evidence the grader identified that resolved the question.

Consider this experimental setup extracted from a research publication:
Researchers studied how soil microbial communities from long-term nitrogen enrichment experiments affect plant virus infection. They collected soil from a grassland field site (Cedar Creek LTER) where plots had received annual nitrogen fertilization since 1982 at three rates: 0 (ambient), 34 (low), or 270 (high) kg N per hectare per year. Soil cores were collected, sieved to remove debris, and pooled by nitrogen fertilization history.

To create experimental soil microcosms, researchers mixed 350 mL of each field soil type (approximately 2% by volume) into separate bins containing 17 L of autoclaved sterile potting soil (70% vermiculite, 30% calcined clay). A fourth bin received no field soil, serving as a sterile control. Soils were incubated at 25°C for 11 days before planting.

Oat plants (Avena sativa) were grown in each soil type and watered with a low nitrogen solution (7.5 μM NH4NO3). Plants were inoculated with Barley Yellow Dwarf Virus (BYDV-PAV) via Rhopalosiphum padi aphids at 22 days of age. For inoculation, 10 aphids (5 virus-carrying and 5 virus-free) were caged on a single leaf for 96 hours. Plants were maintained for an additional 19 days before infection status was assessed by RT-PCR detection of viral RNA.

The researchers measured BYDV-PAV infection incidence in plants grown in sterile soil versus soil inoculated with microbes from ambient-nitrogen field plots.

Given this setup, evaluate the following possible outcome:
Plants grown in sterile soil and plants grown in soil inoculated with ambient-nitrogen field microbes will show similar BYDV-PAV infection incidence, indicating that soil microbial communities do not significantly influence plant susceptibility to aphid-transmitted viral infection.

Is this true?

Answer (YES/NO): YES